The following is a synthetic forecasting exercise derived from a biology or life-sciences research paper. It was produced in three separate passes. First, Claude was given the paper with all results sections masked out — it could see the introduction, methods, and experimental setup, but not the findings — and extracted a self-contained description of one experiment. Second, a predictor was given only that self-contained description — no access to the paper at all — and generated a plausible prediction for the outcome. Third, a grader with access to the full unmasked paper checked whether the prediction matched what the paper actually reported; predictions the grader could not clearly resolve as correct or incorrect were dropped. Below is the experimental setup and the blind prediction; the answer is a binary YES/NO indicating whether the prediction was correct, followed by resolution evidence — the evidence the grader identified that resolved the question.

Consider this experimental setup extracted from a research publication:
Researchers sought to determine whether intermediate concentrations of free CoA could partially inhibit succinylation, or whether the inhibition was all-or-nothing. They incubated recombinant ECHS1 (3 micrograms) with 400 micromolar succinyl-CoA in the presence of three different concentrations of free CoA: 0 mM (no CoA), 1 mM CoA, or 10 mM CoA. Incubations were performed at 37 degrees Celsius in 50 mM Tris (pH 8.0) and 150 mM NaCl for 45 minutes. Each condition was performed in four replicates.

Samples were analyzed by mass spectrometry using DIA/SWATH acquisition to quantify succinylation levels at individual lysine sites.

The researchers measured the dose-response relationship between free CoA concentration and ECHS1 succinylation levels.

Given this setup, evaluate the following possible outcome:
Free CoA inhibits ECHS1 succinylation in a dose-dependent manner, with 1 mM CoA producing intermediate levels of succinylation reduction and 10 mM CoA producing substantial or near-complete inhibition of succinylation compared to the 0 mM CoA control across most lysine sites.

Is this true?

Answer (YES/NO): YES